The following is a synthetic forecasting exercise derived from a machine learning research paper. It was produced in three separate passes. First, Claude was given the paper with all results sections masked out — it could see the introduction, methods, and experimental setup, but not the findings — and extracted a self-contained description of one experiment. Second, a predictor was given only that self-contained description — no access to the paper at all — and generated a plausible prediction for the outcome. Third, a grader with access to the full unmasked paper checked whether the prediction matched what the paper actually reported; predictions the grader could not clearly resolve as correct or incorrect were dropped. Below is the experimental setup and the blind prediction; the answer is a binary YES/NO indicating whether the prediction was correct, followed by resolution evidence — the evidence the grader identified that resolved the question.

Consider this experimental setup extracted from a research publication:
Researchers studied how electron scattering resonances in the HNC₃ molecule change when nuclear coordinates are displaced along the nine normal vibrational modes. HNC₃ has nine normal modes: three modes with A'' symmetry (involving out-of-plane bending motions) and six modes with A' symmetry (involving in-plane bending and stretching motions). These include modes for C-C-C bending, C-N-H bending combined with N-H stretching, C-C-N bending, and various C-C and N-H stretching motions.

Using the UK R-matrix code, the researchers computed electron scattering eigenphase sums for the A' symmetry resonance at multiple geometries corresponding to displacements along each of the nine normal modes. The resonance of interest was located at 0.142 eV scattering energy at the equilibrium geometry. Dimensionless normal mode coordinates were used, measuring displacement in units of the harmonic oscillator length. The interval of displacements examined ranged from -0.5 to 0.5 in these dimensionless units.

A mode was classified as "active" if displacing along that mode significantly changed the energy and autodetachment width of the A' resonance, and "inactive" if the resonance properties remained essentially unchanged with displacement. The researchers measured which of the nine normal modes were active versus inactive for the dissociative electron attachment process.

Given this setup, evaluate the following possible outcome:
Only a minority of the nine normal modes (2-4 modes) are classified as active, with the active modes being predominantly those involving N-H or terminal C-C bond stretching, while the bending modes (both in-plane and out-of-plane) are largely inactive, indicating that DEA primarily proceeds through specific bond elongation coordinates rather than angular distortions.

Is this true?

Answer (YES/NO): NO